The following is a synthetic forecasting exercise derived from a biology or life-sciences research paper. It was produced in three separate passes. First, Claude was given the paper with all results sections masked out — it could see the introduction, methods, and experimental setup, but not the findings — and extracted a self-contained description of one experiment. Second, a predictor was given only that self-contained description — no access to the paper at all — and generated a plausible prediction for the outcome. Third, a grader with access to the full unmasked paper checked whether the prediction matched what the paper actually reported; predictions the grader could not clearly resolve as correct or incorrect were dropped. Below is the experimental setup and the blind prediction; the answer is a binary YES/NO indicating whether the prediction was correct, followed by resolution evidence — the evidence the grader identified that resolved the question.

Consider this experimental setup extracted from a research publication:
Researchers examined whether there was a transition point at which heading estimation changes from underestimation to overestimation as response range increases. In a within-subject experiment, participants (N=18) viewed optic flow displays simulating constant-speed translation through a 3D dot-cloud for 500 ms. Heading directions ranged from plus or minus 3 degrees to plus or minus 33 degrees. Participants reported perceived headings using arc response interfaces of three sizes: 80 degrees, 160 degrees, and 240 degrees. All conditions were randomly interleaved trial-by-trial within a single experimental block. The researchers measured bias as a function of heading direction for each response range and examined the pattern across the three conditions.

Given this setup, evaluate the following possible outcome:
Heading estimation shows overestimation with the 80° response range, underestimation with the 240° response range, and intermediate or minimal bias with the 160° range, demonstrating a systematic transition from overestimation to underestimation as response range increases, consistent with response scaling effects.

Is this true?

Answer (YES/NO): NO